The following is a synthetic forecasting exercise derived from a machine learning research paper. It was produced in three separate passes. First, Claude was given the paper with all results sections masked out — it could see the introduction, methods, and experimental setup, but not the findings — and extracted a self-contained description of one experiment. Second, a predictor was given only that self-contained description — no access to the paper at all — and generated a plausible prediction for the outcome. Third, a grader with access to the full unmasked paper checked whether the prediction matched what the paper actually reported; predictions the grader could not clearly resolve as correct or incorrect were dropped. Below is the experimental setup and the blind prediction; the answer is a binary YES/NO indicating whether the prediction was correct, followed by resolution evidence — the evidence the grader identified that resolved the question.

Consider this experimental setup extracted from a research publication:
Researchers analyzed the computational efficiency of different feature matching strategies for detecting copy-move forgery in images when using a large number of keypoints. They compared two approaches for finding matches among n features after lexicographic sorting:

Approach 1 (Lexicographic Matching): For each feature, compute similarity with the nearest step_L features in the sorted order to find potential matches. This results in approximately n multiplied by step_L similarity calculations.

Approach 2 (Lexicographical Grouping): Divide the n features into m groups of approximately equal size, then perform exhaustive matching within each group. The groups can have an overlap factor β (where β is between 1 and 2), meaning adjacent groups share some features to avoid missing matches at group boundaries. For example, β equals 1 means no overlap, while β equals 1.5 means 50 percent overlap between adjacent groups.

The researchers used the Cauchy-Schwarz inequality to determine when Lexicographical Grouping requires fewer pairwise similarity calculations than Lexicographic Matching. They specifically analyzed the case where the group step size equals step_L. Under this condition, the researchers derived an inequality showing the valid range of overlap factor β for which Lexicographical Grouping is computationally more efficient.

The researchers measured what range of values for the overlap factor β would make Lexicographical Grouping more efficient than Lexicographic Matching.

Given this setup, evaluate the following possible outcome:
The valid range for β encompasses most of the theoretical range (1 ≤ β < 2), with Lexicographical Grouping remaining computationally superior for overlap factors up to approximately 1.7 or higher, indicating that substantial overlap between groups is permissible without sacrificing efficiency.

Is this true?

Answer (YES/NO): NO